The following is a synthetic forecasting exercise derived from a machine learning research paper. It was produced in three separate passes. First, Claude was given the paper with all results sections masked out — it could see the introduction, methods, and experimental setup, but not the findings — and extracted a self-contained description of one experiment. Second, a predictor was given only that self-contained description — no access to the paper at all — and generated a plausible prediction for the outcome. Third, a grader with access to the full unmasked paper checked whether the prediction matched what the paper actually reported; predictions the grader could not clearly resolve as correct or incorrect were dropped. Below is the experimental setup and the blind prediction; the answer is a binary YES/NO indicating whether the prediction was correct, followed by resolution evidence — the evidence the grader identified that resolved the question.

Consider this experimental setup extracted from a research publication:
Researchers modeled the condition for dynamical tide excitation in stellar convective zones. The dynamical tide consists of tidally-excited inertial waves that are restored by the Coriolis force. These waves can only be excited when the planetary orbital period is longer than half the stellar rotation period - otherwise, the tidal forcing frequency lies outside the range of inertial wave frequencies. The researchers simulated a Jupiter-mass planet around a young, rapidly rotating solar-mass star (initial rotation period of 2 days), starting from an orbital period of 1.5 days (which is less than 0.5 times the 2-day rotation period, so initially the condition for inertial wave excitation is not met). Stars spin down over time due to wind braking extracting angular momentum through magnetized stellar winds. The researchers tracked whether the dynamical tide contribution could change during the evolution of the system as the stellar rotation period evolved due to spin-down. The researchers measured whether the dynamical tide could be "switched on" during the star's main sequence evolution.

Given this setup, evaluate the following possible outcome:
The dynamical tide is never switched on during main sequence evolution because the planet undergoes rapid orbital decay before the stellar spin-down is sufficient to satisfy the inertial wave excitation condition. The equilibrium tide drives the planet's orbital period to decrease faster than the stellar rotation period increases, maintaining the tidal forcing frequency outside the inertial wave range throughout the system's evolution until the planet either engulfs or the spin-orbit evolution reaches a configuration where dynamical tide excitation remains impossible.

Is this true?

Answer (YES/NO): NO